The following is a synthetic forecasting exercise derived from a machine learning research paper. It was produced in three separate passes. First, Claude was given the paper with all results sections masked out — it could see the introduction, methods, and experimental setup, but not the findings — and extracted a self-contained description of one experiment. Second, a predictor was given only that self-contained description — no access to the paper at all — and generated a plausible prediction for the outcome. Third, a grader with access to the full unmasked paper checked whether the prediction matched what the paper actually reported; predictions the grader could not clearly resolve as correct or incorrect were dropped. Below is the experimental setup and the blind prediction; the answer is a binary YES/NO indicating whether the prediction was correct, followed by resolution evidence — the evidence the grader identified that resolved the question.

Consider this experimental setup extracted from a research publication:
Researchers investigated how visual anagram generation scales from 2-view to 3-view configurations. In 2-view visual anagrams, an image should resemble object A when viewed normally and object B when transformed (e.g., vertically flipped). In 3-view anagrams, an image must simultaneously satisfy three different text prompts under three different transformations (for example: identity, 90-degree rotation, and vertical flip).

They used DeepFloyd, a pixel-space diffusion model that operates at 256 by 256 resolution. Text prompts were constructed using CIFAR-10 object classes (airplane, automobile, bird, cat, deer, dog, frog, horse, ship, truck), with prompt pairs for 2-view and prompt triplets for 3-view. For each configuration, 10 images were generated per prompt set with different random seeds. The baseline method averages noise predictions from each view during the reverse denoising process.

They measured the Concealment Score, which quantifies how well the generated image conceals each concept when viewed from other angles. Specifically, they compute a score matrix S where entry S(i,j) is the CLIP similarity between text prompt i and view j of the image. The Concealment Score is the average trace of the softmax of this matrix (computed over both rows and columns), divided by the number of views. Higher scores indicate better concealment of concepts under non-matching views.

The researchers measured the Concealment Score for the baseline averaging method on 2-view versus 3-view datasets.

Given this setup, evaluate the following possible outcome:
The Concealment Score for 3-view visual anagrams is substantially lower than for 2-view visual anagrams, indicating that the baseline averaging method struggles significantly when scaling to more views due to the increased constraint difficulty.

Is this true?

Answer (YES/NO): YES